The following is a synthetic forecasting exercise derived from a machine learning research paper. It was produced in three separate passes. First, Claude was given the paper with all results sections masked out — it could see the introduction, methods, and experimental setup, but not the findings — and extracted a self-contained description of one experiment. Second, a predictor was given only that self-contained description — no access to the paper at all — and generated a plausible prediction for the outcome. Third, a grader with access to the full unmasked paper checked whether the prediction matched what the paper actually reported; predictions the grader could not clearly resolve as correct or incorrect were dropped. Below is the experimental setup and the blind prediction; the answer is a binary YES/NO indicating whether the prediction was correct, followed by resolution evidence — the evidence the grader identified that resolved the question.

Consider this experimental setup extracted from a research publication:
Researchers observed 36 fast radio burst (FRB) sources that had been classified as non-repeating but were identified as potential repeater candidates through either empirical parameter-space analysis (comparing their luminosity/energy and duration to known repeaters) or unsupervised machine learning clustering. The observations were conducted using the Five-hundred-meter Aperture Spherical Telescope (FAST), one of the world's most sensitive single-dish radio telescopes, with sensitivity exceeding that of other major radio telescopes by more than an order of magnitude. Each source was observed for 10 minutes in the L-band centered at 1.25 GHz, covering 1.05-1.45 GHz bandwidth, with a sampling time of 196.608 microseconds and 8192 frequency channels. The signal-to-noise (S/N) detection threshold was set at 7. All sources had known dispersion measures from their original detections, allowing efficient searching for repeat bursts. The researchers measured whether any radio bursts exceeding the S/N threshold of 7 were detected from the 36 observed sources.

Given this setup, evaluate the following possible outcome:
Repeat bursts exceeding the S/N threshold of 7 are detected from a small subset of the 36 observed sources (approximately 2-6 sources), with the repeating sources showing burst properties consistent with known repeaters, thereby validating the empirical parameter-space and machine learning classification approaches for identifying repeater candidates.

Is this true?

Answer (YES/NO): NO